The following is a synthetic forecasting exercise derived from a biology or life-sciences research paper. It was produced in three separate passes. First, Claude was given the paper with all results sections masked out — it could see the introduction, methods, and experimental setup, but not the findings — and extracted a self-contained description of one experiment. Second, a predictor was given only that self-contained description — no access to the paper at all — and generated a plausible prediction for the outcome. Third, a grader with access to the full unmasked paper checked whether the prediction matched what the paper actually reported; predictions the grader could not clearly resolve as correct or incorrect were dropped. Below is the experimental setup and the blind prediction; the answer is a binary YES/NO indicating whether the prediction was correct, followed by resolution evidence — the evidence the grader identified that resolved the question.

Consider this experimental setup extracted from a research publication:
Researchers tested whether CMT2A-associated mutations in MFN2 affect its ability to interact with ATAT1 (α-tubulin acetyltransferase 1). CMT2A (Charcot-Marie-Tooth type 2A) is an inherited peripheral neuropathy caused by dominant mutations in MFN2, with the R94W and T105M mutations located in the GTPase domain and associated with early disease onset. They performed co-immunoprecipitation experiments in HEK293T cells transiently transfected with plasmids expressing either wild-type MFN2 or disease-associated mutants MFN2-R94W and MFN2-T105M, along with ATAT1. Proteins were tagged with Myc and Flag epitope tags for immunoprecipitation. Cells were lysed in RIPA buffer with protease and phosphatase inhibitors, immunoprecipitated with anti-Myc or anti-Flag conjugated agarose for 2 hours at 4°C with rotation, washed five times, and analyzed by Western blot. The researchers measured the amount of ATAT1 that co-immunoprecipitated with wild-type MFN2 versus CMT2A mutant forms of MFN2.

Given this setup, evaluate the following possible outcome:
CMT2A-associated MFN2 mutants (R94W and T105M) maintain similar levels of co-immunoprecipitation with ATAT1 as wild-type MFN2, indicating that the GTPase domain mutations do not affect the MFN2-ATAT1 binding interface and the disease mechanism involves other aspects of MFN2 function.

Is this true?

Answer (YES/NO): NO